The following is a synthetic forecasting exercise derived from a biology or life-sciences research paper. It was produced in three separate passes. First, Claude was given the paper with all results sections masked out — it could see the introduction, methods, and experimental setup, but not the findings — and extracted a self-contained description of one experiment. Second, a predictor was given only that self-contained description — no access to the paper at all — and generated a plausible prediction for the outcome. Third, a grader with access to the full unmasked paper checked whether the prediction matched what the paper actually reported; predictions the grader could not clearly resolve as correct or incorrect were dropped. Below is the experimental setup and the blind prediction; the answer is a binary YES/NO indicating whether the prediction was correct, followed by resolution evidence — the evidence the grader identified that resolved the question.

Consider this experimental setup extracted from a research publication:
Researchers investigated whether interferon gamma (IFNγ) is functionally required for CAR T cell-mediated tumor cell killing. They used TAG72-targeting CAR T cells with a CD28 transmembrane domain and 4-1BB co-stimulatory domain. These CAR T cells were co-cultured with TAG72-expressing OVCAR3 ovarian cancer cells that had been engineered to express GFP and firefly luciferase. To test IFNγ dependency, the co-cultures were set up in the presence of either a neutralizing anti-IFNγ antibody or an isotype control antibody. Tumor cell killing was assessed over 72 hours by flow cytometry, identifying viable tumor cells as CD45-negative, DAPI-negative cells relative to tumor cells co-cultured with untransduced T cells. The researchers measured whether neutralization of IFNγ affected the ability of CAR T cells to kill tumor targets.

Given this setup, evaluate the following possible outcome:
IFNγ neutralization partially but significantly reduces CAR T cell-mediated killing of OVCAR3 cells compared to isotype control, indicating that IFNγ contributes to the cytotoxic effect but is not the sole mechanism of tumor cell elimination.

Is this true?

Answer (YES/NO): YES